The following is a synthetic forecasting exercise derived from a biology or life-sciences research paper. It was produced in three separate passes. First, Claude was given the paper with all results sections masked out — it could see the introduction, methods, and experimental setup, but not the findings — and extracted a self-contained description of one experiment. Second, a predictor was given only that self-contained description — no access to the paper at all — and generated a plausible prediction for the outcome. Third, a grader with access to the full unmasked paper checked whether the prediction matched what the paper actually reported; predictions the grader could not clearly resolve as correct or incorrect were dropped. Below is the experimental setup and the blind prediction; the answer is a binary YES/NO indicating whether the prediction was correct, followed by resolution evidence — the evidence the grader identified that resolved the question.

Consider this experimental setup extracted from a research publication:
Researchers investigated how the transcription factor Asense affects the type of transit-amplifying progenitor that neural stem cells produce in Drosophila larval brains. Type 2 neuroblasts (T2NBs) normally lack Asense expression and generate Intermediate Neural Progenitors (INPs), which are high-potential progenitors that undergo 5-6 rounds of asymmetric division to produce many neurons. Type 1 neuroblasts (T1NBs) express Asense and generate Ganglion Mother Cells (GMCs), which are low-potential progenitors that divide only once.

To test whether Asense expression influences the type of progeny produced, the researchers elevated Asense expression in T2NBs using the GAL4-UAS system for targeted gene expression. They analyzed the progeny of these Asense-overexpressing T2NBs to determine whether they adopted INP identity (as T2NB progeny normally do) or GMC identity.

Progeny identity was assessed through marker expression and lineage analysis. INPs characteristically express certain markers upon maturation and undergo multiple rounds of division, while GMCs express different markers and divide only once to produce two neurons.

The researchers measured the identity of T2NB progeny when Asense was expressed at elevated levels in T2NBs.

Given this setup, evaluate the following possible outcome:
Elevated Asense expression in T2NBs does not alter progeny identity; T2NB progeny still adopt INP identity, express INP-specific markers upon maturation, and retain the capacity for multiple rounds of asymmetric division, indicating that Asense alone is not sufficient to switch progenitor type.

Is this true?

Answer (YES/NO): NO